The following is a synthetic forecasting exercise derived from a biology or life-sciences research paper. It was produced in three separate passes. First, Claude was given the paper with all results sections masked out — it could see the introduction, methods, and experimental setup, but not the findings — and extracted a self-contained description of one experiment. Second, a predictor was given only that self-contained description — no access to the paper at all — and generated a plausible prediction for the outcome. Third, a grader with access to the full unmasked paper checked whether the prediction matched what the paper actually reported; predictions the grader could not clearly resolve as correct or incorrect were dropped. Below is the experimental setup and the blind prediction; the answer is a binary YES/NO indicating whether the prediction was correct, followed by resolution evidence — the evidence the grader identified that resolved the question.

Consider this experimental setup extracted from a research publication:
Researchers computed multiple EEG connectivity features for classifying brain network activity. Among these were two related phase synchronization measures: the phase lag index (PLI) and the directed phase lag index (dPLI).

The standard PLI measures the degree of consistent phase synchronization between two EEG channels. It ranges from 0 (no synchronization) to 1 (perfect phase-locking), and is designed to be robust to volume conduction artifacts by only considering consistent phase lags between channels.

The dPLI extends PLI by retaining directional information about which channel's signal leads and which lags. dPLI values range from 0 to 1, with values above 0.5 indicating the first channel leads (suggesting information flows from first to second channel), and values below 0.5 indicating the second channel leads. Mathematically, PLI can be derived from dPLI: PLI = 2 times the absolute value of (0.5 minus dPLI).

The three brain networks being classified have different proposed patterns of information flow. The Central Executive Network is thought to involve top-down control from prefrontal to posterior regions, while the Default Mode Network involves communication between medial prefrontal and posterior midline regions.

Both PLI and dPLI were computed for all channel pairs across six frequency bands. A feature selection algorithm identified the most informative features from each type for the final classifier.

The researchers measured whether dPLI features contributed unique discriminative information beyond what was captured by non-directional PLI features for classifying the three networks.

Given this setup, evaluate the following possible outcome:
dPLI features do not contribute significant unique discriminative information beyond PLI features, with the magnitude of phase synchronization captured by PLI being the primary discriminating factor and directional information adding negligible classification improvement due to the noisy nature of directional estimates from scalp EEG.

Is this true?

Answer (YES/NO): NO